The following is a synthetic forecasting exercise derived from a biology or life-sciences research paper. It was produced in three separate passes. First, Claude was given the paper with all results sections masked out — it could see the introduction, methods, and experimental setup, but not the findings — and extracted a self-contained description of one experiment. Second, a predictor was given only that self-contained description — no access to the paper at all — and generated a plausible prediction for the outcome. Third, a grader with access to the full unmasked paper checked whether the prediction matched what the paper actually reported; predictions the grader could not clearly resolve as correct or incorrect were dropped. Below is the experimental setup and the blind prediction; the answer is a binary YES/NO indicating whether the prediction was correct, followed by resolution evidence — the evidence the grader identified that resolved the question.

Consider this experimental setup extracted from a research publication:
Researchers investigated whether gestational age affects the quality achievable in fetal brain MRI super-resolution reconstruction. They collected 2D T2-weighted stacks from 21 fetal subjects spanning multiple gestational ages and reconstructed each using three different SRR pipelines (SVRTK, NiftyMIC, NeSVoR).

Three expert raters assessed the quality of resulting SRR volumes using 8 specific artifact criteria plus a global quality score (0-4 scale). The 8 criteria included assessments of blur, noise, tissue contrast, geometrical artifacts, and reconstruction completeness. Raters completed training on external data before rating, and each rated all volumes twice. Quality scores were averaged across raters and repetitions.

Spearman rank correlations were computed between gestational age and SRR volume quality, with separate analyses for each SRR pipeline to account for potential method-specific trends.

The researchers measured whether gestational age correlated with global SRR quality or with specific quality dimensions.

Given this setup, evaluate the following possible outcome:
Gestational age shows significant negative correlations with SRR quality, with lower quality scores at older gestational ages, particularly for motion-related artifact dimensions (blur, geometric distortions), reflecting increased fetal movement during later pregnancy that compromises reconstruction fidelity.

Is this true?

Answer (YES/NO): NO